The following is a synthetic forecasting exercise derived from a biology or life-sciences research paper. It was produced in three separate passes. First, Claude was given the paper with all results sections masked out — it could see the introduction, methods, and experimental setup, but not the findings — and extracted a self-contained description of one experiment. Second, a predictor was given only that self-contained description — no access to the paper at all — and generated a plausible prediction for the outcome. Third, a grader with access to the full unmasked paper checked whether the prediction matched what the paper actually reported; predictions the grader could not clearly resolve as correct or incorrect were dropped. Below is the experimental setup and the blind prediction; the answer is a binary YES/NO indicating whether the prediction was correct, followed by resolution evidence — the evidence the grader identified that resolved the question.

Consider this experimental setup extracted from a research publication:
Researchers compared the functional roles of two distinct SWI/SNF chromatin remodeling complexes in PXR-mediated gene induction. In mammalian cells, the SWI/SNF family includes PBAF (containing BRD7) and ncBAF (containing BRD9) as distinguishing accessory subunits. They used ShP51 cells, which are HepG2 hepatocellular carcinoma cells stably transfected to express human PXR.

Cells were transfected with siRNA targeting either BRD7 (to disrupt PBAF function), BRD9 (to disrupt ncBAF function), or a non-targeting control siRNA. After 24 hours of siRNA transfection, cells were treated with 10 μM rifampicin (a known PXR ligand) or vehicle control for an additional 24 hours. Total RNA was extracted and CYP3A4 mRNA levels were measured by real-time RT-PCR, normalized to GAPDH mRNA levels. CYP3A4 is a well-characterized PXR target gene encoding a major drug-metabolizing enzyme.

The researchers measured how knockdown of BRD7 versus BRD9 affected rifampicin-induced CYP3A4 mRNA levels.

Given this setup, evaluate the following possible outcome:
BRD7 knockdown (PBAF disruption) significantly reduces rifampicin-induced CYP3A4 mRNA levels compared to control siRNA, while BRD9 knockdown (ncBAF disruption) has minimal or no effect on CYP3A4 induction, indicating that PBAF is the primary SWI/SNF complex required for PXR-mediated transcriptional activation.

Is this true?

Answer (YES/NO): NO